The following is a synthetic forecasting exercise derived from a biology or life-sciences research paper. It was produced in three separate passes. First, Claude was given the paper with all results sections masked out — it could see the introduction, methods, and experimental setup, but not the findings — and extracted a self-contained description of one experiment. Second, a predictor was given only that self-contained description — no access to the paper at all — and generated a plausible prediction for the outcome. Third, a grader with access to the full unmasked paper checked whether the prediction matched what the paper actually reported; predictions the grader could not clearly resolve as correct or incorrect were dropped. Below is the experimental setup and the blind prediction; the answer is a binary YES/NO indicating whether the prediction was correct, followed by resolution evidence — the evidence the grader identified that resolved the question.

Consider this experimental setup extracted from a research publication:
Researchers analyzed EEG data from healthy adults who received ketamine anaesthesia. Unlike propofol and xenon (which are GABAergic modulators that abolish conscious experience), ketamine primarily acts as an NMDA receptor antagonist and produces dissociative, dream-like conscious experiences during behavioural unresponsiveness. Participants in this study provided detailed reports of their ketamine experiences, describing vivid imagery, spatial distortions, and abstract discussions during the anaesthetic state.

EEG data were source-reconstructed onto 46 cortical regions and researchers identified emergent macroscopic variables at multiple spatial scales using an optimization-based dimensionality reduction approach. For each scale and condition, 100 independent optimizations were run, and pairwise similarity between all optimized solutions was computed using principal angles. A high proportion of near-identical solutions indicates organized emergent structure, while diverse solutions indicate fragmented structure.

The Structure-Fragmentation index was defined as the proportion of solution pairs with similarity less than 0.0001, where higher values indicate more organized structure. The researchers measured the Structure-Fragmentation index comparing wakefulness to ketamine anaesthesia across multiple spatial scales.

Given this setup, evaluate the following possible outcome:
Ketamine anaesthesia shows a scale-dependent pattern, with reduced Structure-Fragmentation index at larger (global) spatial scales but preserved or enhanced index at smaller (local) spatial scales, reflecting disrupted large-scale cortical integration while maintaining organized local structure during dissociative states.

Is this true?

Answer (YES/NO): NO